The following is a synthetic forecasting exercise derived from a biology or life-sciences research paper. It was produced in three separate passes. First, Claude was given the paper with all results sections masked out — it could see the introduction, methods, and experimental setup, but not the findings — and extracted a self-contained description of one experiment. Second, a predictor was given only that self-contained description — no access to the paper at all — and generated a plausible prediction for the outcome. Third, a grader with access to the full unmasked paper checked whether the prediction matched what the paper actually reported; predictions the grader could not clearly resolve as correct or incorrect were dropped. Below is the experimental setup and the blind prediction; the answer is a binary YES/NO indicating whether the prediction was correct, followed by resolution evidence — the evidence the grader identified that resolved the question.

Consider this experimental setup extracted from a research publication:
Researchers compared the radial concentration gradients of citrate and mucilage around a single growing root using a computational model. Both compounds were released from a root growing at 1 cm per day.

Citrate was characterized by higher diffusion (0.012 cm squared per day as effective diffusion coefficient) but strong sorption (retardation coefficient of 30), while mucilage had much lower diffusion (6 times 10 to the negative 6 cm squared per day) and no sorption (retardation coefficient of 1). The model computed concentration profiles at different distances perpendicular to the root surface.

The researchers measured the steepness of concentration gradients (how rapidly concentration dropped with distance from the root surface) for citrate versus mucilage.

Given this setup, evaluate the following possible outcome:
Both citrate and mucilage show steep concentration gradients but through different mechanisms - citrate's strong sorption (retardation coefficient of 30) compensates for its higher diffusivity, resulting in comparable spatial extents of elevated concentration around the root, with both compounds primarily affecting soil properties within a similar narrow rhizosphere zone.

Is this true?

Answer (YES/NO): NO